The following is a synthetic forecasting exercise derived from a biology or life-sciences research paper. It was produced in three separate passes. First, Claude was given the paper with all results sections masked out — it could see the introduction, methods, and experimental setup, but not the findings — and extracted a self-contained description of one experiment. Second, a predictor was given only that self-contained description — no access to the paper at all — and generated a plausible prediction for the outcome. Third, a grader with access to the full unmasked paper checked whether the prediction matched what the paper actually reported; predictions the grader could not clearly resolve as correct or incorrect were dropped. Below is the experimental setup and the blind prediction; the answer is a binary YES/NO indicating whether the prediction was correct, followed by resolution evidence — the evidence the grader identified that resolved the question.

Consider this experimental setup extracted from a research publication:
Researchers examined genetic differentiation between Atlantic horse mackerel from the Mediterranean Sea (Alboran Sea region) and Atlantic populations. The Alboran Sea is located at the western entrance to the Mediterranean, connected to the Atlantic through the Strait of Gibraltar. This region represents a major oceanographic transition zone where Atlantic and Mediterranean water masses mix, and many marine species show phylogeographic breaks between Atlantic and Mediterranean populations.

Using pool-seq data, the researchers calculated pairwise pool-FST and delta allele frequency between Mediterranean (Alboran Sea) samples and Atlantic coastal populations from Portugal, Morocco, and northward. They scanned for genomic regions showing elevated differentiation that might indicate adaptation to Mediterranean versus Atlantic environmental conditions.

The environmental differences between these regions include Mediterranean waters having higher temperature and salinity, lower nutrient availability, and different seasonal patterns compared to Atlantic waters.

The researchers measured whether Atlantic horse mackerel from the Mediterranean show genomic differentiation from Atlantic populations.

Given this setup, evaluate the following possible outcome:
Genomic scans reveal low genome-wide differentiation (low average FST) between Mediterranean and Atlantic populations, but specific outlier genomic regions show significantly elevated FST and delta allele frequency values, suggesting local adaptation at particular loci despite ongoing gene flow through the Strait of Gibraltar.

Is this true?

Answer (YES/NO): YES